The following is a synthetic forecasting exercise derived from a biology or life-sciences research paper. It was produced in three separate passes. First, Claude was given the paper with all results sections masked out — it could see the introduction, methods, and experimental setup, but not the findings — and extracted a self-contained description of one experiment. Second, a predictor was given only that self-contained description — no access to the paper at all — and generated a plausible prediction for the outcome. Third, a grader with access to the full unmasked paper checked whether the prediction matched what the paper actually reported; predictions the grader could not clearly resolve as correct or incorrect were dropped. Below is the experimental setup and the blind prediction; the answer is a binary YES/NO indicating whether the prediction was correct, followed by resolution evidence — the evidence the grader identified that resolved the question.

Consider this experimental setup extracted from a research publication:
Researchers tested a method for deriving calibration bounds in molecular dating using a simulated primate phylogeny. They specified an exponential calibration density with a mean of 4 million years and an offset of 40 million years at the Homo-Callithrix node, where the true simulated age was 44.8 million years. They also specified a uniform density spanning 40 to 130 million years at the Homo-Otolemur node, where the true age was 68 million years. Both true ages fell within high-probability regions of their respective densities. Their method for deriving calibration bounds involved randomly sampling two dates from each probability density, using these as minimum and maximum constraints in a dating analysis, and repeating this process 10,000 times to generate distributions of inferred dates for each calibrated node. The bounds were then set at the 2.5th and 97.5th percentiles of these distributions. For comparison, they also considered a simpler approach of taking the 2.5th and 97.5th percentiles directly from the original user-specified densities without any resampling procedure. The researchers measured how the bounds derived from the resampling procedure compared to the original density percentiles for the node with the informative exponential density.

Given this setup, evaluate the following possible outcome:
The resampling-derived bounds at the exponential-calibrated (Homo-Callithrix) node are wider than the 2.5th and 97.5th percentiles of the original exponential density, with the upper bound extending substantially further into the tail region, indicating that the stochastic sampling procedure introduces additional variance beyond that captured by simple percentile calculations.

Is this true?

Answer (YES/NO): NO